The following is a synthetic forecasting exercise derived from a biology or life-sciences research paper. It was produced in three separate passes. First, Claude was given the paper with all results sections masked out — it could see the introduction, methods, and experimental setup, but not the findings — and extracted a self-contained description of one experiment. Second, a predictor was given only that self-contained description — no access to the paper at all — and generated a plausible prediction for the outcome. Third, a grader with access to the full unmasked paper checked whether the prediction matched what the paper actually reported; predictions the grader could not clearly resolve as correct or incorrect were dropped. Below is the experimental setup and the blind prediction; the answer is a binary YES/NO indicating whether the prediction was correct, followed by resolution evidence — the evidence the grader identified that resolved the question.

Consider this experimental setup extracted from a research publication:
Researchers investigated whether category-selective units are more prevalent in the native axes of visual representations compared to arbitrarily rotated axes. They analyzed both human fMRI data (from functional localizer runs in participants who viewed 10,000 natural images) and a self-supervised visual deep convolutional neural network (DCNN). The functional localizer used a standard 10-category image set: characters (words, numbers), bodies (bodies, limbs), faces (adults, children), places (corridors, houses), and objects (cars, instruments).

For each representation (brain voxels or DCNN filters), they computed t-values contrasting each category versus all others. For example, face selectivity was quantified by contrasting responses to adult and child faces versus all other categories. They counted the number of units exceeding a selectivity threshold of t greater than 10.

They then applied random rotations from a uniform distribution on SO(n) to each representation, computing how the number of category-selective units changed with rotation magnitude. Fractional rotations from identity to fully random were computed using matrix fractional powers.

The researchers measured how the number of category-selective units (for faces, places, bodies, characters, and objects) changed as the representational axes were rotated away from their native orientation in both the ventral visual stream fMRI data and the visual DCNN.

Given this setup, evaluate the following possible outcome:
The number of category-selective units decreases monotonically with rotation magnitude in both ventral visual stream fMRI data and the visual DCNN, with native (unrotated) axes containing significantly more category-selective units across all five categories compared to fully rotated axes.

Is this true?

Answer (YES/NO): YES